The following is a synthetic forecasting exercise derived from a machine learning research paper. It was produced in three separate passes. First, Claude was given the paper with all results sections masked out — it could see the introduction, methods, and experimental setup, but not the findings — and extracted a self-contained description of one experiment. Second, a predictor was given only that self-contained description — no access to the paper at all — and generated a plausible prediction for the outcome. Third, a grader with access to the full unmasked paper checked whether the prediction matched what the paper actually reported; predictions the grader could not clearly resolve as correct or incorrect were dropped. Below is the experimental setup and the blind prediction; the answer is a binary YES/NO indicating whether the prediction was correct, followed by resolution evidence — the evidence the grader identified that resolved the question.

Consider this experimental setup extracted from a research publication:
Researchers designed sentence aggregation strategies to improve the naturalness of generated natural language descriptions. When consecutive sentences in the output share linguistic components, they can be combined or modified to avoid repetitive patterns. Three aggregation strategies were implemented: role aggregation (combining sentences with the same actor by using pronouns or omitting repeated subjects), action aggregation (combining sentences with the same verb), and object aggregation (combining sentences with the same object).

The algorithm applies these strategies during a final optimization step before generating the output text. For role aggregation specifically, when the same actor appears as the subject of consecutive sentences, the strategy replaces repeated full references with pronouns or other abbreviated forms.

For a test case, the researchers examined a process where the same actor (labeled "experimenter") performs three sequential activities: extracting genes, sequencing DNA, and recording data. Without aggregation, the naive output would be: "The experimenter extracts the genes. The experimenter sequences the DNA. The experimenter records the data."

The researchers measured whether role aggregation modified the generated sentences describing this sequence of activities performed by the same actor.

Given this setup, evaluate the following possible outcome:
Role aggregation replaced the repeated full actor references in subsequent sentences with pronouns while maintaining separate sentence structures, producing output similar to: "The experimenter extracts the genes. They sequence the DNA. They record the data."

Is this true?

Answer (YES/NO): NO